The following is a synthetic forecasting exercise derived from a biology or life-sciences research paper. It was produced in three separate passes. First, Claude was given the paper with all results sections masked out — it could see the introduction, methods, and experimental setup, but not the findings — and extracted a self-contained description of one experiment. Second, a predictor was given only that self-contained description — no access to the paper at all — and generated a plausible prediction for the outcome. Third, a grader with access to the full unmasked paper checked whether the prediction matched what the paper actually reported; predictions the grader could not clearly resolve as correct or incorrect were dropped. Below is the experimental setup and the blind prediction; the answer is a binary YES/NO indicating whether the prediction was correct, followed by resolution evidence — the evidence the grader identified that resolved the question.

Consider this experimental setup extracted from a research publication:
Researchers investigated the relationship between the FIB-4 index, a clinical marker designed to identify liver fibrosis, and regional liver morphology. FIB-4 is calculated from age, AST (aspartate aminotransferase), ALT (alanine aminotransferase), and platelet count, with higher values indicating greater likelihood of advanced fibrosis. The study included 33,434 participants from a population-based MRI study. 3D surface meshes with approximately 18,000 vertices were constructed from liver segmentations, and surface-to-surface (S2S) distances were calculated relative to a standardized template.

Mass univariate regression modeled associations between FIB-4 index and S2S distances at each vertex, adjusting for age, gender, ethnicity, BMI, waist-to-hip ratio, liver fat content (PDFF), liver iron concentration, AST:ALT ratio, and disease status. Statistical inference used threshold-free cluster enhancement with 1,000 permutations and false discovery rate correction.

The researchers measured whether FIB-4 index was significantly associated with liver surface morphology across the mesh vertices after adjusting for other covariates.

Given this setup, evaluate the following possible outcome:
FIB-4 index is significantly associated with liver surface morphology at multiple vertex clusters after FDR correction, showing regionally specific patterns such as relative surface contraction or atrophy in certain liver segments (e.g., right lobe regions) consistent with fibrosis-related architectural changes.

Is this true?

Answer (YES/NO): YES